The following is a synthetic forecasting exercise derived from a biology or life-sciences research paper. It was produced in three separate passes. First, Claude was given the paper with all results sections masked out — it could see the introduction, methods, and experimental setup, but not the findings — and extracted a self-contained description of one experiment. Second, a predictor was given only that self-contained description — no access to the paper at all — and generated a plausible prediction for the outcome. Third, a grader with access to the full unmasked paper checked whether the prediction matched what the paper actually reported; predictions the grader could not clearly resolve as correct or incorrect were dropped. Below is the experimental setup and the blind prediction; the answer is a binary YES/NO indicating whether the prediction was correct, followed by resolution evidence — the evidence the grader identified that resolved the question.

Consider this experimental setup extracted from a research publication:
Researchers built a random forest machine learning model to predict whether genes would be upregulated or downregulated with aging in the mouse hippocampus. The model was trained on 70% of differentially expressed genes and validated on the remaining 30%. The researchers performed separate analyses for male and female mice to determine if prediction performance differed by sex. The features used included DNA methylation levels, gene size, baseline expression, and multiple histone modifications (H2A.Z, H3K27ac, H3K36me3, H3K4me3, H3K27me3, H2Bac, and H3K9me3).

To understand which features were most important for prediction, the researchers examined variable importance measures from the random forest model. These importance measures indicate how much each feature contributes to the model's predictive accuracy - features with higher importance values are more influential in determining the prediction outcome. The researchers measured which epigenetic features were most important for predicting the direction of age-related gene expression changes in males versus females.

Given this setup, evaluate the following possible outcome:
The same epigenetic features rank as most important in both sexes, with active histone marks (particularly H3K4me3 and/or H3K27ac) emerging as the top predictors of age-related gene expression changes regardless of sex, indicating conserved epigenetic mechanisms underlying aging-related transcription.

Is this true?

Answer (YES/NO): NO